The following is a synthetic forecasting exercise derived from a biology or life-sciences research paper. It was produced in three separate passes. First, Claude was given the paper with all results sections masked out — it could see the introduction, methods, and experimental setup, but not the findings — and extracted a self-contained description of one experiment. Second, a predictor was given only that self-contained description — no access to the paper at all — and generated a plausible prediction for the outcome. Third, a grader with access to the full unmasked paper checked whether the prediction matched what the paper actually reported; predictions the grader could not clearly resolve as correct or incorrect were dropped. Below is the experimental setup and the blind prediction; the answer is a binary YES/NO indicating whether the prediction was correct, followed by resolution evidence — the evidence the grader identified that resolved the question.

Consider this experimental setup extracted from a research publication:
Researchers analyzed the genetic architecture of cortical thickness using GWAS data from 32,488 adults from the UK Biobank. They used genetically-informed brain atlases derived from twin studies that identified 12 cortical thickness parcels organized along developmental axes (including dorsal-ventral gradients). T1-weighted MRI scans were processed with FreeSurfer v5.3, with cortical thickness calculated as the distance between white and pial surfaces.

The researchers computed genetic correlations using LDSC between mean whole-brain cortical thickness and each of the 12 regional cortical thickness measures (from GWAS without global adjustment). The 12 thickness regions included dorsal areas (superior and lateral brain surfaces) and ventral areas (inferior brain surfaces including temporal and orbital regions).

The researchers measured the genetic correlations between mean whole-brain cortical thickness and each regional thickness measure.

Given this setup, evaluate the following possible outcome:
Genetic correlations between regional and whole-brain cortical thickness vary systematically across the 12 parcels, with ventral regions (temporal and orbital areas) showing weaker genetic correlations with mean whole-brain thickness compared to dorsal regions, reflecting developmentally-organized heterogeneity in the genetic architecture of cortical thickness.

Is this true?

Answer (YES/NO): YES